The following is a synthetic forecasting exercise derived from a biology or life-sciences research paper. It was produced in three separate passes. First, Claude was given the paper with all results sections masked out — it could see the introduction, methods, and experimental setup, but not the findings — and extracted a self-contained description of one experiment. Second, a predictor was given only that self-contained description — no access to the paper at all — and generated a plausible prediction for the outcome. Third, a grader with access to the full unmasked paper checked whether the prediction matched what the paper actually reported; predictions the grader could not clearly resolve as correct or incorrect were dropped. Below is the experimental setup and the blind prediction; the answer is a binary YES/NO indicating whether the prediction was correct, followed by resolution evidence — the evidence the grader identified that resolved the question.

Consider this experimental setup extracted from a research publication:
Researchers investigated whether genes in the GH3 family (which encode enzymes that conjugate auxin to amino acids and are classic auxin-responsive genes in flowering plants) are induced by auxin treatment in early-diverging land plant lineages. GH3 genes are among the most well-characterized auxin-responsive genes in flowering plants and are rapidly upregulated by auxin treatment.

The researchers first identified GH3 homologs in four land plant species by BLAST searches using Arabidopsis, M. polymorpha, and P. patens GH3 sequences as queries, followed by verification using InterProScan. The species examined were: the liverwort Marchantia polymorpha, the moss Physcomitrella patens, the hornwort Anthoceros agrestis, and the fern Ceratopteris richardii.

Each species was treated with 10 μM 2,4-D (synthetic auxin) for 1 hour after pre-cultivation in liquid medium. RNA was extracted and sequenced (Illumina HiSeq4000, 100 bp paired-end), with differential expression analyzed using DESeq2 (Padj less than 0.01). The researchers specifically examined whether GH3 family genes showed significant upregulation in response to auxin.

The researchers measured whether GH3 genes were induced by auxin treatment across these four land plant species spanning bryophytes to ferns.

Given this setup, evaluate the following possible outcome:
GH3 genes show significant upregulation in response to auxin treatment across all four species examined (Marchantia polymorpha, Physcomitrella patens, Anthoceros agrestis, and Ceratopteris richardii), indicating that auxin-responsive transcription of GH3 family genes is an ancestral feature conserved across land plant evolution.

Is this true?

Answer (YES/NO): NO